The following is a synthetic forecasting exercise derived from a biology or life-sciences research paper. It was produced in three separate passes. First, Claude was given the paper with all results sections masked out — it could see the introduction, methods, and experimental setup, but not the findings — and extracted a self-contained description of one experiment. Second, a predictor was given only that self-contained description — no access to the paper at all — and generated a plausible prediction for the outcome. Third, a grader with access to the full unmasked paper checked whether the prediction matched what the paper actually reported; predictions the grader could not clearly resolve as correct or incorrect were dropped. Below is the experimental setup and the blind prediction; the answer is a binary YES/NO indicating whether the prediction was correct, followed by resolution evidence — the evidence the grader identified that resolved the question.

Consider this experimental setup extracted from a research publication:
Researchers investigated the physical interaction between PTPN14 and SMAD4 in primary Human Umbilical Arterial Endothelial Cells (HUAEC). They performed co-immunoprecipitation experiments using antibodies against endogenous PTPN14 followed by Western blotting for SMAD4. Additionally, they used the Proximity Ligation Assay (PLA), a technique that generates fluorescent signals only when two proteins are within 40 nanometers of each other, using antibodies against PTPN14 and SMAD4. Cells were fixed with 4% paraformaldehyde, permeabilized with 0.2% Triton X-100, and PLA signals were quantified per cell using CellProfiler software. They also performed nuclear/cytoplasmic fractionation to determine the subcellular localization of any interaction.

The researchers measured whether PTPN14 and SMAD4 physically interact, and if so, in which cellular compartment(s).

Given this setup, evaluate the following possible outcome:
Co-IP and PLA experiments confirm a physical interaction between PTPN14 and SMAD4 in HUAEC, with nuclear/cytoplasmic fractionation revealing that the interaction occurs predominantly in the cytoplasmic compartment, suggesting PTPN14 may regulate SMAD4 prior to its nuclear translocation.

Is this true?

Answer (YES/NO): NO